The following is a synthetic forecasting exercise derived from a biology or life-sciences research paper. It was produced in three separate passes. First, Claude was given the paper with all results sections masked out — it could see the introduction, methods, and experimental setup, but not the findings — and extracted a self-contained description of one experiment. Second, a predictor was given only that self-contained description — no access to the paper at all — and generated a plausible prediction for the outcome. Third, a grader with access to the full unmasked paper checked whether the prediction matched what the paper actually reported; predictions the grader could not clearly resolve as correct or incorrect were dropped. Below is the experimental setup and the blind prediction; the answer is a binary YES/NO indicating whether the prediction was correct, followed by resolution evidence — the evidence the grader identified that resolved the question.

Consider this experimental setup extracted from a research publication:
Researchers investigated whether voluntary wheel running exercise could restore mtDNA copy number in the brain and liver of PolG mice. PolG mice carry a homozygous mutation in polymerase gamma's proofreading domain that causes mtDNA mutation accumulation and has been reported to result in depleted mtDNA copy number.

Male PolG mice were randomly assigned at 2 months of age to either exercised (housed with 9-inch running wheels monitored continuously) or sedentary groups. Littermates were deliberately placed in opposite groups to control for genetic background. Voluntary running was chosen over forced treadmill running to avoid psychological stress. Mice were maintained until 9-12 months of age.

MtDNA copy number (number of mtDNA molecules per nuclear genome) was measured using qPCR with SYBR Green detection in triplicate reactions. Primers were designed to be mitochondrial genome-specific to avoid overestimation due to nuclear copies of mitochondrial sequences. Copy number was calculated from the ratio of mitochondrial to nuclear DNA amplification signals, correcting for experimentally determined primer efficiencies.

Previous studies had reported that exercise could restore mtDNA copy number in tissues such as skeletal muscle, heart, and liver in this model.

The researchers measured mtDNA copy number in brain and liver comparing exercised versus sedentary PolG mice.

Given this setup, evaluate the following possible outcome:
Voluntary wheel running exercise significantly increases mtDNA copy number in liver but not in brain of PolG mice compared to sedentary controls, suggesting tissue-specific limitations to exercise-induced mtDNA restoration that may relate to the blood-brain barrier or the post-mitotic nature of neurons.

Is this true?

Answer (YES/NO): NO